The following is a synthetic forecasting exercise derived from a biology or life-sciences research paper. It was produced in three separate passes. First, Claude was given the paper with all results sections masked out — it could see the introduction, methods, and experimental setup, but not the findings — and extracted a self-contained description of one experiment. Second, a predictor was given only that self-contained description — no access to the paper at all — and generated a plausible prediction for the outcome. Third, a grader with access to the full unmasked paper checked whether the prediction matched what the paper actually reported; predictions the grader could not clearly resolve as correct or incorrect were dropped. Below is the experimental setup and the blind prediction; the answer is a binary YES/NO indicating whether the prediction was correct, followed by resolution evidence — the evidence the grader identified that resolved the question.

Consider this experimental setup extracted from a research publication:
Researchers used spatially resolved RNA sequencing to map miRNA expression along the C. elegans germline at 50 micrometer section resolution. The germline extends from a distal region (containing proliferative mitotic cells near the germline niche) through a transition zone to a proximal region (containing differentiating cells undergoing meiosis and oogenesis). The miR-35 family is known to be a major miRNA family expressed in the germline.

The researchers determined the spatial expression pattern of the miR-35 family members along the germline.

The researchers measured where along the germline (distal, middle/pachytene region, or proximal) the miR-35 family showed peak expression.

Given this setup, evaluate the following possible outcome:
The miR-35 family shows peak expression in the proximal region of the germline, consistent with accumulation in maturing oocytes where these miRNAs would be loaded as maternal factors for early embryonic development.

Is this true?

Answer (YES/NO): NO